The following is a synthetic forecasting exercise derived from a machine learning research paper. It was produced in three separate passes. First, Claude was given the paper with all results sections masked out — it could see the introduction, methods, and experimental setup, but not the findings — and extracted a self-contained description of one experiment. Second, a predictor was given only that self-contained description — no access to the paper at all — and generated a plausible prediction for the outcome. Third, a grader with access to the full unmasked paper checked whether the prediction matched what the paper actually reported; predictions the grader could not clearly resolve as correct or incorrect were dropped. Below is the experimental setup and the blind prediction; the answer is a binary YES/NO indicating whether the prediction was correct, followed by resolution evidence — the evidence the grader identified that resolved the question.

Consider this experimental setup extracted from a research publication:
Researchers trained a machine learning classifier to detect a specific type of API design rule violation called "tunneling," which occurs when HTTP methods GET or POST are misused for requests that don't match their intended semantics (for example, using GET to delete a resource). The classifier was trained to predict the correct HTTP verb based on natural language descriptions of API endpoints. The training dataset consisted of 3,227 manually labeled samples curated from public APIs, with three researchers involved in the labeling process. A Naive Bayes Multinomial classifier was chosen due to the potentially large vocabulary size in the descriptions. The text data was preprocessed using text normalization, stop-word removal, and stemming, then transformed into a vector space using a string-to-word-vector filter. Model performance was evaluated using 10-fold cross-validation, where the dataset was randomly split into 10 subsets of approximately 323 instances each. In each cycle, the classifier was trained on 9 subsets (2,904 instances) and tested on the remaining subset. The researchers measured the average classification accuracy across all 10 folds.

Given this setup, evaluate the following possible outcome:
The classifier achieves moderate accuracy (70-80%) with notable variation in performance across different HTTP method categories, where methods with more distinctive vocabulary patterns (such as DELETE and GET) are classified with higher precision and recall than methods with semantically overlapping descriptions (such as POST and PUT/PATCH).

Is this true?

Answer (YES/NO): NO